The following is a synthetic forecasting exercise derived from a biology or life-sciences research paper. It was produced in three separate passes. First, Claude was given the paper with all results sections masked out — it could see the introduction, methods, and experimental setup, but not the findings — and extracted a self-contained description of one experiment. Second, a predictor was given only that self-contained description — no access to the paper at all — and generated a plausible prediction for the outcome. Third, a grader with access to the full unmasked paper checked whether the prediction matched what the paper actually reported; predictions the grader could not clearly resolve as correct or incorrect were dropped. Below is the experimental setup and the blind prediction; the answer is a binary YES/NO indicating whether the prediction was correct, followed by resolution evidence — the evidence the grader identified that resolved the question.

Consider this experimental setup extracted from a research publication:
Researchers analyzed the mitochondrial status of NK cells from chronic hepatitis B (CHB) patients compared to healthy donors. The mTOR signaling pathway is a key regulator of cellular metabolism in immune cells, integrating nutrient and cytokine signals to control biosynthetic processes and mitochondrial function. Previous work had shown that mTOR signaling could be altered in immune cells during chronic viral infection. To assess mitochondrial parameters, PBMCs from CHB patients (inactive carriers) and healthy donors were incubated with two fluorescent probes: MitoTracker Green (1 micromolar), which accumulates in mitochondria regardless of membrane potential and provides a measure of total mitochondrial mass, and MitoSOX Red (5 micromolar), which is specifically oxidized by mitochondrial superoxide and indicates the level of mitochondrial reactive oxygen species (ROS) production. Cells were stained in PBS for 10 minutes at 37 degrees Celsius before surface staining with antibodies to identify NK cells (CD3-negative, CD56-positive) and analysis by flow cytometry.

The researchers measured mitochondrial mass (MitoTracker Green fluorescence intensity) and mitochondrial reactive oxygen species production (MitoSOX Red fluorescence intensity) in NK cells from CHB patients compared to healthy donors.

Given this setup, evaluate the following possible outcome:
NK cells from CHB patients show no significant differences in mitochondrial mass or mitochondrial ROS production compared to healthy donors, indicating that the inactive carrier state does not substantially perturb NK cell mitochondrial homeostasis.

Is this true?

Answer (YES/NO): YES